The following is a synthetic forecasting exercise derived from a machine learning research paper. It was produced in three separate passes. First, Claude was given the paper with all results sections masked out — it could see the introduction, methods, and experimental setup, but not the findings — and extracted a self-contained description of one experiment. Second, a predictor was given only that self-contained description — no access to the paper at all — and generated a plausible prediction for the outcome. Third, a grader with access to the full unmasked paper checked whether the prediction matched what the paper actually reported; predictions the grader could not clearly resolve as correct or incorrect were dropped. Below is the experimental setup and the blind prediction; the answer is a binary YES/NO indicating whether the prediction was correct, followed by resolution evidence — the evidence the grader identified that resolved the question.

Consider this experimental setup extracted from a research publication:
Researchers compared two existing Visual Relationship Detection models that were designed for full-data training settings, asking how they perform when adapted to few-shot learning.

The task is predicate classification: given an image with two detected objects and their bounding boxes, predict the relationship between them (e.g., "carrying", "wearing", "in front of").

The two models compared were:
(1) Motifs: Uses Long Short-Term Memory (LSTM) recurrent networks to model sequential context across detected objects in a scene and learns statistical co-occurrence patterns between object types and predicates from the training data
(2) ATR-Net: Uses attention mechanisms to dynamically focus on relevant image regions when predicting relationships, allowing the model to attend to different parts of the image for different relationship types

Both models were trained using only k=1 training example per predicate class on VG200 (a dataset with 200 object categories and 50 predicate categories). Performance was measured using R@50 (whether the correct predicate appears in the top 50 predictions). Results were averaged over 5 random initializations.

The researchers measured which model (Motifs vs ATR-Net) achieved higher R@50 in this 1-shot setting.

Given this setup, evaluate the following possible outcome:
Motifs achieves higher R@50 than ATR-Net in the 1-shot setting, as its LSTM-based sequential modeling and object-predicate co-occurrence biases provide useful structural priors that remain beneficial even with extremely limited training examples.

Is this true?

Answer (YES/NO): NO